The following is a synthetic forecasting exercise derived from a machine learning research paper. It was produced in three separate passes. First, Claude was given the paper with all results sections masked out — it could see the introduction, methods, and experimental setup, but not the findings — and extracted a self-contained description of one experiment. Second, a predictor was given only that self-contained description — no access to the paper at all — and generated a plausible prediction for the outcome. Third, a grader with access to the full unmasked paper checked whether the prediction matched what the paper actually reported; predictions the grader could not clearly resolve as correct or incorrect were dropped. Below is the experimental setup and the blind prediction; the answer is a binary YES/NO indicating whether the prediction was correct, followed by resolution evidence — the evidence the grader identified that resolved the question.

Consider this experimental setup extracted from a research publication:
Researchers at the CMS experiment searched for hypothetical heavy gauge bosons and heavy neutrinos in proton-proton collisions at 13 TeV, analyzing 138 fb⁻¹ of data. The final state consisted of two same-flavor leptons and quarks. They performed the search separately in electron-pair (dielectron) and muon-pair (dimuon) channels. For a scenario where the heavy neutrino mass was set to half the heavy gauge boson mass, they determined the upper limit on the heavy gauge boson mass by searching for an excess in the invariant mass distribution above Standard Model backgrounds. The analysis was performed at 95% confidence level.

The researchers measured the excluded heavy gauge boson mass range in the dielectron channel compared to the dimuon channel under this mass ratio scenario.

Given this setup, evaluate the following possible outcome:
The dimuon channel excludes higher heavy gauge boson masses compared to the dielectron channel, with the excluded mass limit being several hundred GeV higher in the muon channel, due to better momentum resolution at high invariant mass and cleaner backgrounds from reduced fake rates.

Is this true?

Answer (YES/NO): YES